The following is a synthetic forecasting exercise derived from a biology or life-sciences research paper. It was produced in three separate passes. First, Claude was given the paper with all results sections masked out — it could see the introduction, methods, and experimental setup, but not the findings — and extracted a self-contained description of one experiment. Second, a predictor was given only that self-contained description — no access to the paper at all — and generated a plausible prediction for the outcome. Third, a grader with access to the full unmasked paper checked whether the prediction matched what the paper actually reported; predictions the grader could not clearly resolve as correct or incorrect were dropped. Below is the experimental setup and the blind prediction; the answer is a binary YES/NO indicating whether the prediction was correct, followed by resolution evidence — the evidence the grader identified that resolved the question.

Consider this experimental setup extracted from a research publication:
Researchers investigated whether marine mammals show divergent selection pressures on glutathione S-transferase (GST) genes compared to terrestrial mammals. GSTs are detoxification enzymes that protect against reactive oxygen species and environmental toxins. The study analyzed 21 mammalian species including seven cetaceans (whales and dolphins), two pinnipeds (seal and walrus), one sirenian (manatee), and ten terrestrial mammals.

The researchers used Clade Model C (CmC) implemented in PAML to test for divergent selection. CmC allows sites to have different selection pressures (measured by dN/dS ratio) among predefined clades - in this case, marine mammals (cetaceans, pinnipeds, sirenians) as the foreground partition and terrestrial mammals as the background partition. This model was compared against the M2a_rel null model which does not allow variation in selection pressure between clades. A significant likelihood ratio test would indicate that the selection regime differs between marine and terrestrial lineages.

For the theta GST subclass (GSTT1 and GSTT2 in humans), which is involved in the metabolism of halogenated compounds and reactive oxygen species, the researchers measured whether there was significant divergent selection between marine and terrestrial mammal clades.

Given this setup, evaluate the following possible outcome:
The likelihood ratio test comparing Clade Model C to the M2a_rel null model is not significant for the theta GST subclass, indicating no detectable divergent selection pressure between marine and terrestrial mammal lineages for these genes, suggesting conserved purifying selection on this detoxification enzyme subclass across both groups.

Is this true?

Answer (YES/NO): NO